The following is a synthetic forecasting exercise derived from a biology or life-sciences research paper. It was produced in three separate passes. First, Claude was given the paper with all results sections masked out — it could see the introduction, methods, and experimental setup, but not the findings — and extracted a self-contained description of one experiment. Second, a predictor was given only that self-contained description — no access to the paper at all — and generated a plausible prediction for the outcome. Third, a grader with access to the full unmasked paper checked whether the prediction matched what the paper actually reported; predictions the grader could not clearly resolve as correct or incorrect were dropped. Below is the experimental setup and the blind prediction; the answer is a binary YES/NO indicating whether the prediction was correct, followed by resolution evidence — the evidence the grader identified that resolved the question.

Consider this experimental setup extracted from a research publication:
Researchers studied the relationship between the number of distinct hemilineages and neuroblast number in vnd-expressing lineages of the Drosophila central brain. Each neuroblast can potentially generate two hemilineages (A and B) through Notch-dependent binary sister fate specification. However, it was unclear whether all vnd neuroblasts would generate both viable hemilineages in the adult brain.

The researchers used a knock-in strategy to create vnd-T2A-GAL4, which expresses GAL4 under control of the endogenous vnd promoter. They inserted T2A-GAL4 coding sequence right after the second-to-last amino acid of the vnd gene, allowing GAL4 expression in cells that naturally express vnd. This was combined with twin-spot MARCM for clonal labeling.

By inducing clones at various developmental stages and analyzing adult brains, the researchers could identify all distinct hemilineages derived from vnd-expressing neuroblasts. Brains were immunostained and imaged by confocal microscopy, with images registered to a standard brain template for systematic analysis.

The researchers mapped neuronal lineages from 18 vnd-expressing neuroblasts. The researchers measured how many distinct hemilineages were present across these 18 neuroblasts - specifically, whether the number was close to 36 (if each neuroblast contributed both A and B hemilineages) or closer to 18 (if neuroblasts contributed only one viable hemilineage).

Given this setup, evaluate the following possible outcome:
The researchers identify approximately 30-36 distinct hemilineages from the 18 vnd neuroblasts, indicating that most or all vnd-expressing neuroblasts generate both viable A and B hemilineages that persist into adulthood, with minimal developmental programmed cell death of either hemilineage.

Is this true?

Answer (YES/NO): NO